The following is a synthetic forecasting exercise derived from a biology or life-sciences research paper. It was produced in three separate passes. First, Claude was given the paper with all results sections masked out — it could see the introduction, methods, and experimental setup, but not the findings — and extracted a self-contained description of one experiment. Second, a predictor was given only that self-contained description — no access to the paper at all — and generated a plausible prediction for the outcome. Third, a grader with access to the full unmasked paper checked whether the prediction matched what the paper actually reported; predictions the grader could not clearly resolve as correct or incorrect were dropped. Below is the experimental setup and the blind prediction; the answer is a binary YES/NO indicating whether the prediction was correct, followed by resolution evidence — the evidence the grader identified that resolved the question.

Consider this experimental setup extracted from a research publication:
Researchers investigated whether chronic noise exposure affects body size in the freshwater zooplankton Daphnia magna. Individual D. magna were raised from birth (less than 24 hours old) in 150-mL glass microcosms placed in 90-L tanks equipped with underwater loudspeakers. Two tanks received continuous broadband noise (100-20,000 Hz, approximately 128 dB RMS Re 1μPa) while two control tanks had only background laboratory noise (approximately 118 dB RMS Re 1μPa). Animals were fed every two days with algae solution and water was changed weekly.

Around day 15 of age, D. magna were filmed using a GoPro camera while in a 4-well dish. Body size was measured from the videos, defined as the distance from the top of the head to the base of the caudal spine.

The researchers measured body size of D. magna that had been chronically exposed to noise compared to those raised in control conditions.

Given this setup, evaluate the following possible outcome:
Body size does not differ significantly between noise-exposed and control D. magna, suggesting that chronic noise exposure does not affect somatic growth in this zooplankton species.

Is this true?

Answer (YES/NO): YES